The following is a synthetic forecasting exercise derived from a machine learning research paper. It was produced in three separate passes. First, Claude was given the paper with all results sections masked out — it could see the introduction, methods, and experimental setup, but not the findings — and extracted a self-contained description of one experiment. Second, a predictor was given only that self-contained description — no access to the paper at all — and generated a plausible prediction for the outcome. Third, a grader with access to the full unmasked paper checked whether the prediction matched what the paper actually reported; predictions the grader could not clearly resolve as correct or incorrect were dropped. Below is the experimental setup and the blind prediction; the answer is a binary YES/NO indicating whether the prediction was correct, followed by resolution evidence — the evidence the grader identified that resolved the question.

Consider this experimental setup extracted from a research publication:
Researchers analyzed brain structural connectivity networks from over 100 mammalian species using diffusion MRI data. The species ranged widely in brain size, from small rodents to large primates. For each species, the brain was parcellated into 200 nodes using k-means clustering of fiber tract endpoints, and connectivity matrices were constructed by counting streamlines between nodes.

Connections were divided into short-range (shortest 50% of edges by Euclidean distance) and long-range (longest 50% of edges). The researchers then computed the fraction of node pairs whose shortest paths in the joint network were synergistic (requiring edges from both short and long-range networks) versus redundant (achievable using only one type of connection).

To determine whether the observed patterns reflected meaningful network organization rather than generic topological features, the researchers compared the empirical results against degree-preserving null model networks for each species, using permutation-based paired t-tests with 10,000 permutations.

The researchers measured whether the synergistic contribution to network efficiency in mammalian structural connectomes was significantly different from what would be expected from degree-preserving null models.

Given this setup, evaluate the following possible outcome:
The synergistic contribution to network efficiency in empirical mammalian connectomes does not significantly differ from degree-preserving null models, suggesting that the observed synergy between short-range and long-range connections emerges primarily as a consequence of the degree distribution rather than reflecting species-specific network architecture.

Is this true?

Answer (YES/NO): NO